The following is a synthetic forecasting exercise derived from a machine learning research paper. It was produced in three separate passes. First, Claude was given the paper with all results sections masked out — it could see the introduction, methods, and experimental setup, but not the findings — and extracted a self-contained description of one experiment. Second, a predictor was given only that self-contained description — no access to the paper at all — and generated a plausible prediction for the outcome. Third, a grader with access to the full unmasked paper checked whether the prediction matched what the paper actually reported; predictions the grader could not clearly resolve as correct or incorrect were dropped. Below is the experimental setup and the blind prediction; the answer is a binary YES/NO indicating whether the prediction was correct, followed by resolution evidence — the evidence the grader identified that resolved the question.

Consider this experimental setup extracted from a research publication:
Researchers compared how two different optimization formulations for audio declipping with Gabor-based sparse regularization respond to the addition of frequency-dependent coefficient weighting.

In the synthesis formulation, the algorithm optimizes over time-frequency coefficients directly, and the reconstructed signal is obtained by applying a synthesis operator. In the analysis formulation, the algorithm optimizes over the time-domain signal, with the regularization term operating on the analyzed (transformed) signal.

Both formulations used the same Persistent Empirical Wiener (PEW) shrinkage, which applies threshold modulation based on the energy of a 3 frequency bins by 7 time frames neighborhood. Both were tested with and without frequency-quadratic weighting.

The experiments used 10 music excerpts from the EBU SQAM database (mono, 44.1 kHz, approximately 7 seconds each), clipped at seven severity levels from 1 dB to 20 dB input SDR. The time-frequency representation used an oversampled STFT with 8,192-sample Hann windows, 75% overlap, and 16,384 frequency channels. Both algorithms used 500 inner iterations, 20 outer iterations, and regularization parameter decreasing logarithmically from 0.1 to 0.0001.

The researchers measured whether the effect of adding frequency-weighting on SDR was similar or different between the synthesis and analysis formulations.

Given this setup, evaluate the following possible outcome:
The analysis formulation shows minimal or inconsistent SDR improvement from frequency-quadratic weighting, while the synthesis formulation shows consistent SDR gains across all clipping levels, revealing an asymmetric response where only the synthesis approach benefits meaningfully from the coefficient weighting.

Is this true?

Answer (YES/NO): NO